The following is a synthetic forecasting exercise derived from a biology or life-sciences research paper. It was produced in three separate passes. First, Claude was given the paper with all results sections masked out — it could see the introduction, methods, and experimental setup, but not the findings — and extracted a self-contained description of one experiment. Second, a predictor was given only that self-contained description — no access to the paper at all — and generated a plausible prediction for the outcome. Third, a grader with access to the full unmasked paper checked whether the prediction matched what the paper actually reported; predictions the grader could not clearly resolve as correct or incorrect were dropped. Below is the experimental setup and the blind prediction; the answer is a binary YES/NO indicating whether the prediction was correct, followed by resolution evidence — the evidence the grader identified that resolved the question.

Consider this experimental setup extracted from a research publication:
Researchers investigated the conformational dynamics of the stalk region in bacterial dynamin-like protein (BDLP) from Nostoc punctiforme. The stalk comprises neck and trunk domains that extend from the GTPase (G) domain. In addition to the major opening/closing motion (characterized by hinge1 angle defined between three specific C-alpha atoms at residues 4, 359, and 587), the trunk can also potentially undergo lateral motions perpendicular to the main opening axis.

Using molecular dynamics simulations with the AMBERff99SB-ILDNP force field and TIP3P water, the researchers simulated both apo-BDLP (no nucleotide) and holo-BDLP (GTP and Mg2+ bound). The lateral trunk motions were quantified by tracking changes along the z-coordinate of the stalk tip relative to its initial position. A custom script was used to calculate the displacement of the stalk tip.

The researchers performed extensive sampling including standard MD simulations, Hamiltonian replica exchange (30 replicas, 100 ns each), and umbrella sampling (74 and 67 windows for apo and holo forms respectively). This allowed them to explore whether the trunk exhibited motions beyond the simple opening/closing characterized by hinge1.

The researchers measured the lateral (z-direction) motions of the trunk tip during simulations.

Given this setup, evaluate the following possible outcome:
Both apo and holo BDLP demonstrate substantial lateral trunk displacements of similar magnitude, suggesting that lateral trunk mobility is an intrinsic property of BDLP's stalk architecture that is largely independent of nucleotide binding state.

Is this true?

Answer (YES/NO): NO